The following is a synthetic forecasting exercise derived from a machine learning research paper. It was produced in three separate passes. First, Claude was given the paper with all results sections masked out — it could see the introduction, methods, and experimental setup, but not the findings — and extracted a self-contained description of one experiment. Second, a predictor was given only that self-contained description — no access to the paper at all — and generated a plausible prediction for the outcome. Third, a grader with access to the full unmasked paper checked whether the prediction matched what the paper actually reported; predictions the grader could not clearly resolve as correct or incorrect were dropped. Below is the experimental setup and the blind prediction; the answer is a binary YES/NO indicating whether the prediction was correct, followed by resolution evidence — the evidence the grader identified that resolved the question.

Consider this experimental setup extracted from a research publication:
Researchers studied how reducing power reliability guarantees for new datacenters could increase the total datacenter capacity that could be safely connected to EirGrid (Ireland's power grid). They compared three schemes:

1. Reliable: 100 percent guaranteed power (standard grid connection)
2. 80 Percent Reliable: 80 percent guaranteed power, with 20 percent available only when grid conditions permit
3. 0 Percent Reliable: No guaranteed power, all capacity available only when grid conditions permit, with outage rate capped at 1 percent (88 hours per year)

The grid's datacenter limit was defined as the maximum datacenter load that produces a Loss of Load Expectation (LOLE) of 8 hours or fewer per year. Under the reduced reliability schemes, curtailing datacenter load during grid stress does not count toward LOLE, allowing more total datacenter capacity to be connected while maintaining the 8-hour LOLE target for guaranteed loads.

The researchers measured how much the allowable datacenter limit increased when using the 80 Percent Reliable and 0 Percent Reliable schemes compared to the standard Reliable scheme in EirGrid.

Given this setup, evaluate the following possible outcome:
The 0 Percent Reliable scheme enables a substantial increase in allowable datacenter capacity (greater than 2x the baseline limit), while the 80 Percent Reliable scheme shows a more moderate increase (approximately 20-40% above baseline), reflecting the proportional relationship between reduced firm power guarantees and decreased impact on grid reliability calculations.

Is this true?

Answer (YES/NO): NO